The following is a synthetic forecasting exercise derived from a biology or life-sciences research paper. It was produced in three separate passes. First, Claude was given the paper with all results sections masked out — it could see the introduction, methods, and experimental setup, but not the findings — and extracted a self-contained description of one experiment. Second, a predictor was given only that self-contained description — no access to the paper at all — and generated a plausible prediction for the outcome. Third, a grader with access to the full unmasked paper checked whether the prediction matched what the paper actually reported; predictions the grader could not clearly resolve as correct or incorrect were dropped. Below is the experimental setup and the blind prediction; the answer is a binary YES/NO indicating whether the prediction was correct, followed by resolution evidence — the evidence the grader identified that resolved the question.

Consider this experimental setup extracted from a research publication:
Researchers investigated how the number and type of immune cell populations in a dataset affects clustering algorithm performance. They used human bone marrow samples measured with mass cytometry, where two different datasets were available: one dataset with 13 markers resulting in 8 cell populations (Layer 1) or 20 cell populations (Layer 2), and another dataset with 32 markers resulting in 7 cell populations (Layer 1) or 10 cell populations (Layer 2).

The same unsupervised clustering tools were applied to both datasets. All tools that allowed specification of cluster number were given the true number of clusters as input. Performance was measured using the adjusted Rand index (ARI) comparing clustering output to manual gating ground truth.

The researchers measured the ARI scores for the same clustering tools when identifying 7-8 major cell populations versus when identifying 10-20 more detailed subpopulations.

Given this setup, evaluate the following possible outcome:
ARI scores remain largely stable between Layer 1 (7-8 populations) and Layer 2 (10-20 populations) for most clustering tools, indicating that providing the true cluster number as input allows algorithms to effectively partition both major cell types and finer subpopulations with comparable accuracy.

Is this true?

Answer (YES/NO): YES